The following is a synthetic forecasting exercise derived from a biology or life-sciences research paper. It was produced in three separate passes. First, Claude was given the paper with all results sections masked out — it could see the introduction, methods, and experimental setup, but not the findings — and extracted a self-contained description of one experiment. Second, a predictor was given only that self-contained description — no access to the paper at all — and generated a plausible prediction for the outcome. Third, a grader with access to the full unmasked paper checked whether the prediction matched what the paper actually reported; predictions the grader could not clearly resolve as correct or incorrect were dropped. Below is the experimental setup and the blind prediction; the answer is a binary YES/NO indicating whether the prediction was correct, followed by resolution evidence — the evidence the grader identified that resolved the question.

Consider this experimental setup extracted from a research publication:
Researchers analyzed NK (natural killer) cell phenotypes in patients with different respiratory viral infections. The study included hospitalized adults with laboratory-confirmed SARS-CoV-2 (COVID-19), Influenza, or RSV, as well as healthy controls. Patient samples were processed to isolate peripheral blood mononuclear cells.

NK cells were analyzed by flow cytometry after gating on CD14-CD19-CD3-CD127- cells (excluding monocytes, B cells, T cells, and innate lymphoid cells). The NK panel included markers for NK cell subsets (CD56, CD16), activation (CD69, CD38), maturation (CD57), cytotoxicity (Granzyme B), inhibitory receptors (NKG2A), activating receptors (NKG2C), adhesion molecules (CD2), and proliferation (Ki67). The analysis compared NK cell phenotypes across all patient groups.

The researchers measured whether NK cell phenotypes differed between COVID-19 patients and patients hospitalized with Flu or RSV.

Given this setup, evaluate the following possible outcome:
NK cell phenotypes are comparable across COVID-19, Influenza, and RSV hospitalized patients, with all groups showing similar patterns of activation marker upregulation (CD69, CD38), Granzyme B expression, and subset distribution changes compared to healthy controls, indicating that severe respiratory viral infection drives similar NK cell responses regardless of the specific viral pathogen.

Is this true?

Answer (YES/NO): YES